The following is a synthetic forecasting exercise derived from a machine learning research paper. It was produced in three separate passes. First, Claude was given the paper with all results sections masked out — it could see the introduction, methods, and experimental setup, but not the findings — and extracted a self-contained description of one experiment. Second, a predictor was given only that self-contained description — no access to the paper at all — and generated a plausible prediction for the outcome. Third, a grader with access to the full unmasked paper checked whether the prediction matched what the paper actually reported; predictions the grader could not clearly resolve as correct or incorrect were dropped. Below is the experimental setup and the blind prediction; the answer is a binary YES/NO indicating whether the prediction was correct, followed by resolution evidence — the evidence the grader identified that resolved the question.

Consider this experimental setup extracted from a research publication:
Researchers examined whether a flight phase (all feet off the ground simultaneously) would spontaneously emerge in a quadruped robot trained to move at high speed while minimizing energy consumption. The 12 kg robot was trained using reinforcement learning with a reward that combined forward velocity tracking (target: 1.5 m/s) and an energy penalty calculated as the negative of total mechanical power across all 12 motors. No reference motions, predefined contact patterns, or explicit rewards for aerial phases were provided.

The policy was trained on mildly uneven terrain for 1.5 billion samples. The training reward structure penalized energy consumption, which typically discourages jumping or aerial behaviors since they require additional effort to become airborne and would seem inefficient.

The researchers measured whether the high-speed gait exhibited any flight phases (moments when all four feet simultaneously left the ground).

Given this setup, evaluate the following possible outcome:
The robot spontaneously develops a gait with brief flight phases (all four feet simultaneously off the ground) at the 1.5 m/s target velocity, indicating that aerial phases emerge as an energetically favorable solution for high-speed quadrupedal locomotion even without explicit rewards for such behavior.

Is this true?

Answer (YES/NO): YES